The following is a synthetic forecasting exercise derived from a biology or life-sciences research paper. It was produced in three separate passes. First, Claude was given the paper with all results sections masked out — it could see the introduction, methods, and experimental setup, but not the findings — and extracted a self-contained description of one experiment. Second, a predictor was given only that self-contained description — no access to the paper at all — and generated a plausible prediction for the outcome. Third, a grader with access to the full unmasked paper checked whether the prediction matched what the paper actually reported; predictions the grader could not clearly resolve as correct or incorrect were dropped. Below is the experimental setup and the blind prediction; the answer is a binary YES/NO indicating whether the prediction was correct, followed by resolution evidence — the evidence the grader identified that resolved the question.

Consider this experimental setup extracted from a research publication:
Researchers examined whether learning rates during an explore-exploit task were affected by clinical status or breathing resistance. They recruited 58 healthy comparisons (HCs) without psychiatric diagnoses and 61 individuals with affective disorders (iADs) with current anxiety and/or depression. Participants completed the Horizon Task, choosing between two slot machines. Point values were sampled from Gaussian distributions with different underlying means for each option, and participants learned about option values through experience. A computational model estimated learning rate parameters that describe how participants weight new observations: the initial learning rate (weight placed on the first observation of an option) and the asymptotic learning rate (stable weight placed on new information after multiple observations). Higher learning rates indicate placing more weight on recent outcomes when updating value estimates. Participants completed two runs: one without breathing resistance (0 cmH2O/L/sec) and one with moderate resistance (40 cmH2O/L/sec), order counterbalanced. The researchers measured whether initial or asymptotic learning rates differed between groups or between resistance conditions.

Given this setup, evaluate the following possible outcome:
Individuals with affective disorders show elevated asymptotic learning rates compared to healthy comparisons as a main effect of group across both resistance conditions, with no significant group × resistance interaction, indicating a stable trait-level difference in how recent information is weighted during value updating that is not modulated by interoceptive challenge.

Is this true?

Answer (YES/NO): NO